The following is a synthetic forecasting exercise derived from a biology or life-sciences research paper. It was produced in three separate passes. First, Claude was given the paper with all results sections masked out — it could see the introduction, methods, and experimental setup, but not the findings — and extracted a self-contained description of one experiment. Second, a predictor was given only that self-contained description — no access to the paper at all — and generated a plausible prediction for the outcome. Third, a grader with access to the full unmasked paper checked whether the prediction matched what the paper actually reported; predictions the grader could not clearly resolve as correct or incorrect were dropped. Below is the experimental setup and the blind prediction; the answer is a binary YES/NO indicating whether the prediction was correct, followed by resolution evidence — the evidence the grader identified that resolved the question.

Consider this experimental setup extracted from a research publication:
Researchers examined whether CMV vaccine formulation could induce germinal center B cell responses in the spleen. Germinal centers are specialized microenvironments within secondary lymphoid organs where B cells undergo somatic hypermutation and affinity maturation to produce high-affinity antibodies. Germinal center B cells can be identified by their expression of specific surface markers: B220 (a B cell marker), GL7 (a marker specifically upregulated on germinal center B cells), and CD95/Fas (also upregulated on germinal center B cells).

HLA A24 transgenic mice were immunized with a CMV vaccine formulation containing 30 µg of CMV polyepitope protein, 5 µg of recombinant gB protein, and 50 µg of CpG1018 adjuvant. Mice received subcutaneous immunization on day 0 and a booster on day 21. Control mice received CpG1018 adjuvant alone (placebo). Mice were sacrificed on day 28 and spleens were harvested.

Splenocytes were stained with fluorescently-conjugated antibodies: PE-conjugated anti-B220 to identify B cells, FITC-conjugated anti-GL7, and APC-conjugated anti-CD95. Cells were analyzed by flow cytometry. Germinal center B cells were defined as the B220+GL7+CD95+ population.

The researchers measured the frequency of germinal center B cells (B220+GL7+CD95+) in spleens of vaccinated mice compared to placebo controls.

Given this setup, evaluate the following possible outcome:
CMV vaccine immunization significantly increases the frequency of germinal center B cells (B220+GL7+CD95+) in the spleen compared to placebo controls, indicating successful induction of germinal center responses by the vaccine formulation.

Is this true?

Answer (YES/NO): YES